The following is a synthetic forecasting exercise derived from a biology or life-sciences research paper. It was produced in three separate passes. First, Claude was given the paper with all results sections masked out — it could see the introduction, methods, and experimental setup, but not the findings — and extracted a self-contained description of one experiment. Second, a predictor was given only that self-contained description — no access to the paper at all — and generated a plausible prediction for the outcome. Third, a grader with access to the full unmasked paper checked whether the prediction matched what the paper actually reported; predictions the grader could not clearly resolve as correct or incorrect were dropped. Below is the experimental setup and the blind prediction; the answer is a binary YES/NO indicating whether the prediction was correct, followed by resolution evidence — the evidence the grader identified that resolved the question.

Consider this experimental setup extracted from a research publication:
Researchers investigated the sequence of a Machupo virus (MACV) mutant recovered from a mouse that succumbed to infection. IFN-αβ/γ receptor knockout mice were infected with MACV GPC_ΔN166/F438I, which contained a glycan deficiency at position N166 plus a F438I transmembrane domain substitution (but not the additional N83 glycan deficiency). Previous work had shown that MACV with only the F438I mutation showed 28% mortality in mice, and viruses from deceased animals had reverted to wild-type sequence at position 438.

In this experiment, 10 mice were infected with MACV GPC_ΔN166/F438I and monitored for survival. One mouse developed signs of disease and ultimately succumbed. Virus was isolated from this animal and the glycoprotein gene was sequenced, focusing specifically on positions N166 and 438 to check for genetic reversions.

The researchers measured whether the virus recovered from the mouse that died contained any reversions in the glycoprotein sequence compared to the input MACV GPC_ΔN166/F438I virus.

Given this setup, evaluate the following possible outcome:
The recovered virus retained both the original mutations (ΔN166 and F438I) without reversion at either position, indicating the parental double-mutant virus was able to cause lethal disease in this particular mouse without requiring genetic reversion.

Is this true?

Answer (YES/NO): NO